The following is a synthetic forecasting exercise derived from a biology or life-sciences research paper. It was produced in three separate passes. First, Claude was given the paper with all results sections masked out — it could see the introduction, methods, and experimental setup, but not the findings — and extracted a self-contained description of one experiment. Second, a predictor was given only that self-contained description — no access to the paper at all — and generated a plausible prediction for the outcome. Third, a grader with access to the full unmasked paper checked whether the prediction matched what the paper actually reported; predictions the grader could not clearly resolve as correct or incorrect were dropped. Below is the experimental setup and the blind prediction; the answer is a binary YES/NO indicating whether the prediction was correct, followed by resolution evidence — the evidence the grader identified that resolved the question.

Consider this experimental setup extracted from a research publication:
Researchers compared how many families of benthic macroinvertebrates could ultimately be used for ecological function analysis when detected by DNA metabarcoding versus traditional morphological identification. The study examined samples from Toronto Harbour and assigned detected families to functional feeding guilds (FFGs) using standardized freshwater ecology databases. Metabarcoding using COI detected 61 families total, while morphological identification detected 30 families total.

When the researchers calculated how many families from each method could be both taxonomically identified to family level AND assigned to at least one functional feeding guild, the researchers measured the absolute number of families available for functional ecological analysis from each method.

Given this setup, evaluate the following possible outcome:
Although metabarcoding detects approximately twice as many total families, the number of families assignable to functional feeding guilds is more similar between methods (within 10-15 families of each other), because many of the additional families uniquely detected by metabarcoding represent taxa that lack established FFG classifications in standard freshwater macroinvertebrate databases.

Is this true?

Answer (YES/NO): YES